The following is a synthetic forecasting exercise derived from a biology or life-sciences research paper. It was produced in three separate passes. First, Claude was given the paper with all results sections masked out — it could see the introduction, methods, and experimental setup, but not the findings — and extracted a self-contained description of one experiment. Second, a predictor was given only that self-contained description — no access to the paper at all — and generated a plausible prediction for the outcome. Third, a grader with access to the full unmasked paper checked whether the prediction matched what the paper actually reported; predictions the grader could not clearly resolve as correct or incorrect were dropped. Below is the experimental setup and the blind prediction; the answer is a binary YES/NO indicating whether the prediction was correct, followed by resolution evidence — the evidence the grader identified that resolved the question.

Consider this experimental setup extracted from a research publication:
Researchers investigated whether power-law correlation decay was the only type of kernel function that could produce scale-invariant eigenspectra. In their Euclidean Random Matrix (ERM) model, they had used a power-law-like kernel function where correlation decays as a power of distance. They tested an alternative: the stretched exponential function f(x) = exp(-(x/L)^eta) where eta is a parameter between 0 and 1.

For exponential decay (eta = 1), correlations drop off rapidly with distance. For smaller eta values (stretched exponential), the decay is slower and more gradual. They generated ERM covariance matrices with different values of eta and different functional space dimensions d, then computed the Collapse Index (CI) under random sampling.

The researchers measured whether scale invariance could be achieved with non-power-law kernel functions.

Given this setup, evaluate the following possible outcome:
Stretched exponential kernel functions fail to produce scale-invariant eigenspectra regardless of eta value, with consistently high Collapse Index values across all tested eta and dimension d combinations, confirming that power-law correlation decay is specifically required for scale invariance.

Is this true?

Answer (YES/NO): NO